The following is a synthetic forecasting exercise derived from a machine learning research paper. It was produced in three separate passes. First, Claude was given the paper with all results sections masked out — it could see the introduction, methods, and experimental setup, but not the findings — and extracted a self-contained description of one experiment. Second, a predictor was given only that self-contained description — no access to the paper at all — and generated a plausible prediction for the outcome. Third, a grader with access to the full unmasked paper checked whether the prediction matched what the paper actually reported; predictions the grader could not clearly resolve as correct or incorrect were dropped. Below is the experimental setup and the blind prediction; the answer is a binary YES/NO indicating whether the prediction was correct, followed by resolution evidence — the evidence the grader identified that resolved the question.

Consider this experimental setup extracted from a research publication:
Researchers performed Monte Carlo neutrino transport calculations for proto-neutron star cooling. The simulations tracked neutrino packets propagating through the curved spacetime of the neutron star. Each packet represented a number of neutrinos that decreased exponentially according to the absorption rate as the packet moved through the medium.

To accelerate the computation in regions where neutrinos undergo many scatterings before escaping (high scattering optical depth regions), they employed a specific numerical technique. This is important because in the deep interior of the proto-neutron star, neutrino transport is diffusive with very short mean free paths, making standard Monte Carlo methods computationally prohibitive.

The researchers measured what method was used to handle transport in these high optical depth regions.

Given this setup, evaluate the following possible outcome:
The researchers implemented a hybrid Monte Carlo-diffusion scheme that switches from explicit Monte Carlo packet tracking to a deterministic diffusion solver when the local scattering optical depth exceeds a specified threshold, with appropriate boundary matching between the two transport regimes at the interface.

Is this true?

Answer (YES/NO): NO